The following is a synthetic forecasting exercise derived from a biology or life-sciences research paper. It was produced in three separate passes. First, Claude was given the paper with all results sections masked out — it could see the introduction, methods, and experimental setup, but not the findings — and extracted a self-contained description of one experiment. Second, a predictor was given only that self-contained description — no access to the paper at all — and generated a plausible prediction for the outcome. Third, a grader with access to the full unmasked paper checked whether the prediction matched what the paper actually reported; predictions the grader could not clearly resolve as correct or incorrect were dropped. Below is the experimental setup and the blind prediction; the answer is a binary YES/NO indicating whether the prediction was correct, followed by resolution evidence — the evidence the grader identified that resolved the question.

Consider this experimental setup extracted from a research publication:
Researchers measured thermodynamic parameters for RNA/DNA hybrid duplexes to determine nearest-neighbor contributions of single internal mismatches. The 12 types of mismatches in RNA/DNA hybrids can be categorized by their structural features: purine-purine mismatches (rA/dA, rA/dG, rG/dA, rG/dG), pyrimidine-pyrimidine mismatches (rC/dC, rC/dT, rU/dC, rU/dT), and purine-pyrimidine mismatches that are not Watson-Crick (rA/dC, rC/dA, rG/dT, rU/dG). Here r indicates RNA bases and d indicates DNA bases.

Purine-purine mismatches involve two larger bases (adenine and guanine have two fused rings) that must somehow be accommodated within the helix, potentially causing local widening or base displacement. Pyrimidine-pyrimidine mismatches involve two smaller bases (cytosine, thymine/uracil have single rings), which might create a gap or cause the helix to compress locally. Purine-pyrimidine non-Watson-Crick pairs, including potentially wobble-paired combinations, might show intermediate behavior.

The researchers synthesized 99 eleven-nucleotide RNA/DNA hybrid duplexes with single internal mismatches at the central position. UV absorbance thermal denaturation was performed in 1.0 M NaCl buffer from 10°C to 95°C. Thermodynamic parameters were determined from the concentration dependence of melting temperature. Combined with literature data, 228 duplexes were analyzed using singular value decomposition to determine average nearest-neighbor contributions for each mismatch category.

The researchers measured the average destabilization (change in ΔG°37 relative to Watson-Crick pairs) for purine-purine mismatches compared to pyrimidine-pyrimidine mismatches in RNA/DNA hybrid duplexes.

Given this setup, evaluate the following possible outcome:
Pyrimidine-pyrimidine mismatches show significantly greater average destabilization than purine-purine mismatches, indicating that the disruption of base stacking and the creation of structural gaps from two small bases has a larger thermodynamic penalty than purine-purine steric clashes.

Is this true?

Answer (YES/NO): YES